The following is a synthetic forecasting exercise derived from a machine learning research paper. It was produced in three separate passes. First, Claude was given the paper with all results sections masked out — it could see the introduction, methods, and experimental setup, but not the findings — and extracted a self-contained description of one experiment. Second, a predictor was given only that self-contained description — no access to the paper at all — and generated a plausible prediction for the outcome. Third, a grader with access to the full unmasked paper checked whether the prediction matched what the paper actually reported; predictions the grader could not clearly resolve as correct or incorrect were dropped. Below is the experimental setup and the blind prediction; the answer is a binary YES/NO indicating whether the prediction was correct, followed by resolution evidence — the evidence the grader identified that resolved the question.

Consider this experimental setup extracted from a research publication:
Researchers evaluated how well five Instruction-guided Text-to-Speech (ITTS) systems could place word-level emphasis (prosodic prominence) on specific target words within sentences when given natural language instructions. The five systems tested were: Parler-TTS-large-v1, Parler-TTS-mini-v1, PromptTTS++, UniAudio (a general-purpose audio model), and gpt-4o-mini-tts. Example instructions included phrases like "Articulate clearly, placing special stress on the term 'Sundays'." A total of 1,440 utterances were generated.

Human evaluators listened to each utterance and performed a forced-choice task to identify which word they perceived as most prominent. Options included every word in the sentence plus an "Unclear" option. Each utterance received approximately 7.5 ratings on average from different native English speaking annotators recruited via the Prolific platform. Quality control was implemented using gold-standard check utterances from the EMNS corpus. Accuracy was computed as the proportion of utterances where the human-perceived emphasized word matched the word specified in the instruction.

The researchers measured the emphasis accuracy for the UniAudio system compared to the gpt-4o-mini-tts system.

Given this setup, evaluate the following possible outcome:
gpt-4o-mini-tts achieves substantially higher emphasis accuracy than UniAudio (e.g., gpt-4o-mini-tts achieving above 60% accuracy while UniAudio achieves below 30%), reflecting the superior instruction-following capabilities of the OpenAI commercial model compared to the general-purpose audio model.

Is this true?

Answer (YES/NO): NO